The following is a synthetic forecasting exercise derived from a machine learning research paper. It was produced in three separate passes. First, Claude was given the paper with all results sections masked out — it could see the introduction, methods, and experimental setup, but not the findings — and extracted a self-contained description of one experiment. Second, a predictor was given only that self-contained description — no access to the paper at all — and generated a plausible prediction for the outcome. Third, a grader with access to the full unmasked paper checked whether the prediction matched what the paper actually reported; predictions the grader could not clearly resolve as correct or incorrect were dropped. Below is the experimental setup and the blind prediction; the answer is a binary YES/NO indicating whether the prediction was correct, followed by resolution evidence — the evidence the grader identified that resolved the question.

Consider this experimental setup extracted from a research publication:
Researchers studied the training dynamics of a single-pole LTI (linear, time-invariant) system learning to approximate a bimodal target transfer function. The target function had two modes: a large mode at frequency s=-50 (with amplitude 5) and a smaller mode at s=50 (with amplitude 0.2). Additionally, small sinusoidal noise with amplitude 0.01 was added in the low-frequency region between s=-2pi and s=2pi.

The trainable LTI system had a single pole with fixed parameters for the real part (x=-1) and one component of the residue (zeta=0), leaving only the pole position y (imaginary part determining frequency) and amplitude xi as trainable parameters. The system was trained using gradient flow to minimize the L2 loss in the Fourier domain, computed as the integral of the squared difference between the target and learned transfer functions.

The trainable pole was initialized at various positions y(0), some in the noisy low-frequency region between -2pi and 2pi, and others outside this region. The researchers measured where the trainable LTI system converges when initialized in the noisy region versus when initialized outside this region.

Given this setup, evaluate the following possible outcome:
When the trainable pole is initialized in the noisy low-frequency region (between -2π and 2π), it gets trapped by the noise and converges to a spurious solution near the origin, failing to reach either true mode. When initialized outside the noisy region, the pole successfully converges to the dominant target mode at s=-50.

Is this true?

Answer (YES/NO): NO